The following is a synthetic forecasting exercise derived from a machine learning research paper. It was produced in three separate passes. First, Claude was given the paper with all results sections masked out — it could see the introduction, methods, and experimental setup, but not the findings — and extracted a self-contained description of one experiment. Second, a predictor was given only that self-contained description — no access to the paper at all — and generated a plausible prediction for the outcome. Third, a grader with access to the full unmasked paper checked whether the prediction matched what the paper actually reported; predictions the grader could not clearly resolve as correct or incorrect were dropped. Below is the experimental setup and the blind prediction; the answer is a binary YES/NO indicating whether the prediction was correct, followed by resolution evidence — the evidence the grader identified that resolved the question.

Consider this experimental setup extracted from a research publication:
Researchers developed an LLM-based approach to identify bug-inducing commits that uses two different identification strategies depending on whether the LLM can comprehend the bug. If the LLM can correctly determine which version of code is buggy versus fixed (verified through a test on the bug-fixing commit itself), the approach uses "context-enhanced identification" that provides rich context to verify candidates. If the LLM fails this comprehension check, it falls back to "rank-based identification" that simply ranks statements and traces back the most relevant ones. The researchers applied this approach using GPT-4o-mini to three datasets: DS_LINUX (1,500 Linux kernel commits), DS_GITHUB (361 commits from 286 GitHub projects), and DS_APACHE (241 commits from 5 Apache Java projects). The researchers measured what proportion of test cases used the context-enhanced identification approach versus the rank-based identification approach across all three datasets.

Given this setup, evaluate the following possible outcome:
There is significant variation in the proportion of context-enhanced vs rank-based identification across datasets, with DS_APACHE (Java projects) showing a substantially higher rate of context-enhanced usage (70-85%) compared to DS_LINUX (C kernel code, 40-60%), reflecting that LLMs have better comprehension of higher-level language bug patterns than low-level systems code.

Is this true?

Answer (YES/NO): NO